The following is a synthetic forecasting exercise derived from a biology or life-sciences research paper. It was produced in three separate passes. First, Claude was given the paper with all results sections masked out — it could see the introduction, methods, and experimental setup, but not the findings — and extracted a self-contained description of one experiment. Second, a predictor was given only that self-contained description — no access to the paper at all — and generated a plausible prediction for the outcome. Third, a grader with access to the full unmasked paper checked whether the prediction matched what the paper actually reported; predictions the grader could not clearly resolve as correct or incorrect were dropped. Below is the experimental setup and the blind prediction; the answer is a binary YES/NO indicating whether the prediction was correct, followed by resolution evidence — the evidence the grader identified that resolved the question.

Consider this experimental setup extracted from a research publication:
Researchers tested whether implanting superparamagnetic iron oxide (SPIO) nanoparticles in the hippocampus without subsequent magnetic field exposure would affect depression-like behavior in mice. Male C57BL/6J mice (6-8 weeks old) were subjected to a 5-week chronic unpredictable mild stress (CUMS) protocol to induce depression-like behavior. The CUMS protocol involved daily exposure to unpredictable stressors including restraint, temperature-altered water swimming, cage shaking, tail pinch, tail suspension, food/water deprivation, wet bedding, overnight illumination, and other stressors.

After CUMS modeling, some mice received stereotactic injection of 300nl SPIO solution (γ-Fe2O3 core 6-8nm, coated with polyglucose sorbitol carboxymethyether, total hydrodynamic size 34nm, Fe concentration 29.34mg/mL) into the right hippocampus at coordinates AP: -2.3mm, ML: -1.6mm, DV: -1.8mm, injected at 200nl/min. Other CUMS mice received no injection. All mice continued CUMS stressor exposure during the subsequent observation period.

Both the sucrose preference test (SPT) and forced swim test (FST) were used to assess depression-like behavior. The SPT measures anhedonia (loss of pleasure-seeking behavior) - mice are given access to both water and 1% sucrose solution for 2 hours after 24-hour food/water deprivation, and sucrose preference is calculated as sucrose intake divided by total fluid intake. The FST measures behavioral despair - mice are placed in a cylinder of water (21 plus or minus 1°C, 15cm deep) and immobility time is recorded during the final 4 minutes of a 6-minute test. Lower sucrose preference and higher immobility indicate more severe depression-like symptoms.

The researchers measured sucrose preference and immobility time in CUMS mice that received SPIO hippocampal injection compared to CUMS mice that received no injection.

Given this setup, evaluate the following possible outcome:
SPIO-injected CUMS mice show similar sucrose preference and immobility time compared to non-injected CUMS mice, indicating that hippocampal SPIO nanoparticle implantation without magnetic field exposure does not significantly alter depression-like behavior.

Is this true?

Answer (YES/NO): YES